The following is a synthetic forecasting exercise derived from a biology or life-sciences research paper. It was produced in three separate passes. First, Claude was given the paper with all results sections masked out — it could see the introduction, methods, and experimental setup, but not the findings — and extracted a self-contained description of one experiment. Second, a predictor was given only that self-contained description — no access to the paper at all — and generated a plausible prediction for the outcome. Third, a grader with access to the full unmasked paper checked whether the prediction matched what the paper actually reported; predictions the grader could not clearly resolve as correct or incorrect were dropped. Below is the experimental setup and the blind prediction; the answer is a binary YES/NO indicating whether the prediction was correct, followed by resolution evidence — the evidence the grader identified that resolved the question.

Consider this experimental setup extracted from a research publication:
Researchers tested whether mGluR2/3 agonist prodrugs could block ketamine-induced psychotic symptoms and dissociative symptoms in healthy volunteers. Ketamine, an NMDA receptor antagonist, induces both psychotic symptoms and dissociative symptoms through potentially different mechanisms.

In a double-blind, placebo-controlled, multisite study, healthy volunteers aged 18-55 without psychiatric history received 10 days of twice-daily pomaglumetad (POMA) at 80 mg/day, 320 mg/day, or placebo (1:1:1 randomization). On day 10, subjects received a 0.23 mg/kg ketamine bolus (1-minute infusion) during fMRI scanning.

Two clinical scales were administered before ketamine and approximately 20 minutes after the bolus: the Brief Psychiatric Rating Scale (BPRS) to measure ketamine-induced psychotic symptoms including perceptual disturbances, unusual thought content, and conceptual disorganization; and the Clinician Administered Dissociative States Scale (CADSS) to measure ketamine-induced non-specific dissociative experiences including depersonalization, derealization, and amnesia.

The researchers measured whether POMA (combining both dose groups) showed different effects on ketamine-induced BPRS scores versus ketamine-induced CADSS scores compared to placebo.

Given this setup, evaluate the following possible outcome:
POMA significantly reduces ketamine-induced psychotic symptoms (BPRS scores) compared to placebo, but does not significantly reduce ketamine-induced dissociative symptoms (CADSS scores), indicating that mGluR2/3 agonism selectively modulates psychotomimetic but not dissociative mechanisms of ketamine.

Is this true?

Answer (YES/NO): YES